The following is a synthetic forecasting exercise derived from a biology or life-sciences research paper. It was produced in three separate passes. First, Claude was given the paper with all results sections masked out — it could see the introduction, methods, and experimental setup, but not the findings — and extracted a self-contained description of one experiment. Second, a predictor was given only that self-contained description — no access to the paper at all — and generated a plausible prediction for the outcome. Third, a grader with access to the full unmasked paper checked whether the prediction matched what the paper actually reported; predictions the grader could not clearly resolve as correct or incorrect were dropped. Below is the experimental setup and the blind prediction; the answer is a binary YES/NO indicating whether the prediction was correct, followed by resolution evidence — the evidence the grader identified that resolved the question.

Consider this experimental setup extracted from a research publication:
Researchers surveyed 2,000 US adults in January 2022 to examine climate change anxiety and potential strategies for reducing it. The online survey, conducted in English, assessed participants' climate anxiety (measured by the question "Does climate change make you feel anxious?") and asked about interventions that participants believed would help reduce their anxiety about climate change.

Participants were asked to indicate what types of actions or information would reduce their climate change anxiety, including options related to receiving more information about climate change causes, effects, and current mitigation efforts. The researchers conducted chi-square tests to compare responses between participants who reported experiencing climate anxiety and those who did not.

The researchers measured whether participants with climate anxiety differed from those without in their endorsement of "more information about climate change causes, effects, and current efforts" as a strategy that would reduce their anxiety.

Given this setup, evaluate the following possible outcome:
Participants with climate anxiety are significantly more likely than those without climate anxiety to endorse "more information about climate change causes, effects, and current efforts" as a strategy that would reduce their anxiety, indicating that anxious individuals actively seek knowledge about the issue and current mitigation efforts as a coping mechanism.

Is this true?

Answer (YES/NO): YES